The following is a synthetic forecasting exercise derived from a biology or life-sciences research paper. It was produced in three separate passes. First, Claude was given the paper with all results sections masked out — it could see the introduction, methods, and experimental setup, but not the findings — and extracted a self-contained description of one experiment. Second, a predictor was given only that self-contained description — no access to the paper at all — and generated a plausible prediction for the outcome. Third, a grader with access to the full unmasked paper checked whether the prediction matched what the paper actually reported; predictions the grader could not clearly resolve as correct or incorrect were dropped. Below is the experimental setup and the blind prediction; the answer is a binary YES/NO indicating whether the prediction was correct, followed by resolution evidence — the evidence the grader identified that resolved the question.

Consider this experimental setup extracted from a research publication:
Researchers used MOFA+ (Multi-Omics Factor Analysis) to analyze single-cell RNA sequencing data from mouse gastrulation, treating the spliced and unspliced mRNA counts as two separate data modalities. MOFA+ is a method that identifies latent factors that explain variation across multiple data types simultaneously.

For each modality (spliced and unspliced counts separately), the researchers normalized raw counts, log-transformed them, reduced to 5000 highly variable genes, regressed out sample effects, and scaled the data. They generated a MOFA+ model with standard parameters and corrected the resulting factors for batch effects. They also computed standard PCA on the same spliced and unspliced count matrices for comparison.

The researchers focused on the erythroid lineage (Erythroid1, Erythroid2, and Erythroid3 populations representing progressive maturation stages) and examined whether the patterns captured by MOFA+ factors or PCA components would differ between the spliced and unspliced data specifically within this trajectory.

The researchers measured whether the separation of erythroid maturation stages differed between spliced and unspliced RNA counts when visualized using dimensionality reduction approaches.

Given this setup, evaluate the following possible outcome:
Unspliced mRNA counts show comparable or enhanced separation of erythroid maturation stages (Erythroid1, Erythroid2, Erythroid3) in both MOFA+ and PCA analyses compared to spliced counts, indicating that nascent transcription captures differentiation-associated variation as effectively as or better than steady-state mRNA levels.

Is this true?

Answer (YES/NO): NO